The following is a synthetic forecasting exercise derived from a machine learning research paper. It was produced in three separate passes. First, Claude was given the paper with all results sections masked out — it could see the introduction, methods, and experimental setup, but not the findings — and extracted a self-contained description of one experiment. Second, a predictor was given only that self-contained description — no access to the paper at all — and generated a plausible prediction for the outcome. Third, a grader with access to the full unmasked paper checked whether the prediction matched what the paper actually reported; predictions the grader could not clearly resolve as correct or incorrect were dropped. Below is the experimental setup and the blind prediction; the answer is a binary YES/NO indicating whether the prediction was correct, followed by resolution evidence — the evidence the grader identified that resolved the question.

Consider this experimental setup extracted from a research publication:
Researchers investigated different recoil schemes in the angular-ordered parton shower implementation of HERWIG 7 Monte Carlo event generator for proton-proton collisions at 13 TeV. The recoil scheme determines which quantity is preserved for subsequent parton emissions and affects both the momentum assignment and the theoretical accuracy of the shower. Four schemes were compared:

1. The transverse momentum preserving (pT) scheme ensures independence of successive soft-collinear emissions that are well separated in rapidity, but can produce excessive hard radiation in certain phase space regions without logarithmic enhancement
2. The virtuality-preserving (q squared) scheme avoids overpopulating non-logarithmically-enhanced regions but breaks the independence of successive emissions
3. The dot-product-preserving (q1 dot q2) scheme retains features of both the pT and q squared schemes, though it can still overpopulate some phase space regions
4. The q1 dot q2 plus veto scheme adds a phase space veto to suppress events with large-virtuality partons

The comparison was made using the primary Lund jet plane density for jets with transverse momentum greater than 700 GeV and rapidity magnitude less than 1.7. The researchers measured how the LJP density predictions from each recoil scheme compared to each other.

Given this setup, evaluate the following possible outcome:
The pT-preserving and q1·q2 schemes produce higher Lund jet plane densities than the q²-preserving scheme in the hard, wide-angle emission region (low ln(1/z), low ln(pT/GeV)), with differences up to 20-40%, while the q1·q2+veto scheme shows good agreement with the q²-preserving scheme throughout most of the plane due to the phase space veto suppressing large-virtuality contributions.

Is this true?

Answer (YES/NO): NO